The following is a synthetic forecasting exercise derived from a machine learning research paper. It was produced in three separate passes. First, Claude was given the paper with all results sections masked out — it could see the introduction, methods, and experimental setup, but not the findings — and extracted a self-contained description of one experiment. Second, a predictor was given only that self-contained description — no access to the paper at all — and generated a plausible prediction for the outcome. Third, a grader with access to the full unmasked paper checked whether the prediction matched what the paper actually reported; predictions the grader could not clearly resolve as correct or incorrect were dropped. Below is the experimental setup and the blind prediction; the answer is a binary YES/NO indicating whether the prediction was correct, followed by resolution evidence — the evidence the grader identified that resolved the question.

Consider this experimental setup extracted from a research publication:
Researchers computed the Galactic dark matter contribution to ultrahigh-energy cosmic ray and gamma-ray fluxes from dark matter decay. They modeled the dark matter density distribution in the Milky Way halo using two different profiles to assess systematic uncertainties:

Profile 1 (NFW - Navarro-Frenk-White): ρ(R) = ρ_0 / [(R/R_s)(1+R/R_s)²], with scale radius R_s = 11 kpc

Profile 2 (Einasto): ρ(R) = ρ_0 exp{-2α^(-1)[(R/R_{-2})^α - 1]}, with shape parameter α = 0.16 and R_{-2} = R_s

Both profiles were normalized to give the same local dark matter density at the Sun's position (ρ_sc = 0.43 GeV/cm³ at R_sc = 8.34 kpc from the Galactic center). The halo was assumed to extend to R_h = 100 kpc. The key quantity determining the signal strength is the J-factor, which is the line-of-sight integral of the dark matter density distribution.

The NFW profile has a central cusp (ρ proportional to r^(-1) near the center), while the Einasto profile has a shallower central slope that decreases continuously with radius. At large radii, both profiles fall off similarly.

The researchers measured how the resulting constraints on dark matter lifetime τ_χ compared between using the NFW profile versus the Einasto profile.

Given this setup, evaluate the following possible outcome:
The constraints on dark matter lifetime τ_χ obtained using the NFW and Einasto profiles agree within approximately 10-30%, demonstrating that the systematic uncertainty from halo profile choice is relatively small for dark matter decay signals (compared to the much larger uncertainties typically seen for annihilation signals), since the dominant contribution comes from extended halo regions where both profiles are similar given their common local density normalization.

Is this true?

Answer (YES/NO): NO